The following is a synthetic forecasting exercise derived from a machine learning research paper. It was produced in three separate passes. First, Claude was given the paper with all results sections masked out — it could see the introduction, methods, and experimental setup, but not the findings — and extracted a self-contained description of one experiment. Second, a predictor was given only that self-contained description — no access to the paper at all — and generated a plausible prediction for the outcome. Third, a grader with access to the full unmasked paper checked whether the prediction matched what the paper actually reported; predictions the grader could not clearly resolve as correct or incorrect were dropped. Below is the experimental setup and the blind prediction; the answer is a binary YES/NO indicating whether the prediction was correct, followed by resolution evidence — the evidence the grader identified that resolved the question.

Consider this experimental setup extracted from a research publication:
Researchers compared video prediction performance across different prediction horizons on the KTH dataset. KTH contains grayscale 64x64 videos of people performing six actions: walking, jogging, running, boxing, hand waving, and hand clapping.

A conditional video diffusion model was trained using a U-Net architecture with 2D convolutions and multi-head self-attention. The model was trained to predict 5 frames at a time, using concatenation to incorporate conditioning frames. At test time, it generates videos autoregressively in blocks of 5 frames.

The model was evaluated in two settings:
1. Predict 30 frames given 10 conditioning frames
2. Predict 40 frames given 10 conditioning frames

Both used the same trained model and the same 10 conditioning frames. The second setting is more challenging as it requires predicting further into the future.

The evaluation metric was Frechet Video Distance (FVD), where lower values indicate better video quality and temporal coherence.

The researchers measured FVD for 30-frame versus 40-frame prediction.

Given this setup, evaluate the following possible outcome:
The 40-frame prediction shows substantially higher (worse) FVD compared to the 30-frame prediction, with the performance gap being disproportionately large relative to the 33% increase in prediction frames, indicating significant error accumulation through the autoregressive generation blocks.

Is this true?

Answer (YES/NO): NO